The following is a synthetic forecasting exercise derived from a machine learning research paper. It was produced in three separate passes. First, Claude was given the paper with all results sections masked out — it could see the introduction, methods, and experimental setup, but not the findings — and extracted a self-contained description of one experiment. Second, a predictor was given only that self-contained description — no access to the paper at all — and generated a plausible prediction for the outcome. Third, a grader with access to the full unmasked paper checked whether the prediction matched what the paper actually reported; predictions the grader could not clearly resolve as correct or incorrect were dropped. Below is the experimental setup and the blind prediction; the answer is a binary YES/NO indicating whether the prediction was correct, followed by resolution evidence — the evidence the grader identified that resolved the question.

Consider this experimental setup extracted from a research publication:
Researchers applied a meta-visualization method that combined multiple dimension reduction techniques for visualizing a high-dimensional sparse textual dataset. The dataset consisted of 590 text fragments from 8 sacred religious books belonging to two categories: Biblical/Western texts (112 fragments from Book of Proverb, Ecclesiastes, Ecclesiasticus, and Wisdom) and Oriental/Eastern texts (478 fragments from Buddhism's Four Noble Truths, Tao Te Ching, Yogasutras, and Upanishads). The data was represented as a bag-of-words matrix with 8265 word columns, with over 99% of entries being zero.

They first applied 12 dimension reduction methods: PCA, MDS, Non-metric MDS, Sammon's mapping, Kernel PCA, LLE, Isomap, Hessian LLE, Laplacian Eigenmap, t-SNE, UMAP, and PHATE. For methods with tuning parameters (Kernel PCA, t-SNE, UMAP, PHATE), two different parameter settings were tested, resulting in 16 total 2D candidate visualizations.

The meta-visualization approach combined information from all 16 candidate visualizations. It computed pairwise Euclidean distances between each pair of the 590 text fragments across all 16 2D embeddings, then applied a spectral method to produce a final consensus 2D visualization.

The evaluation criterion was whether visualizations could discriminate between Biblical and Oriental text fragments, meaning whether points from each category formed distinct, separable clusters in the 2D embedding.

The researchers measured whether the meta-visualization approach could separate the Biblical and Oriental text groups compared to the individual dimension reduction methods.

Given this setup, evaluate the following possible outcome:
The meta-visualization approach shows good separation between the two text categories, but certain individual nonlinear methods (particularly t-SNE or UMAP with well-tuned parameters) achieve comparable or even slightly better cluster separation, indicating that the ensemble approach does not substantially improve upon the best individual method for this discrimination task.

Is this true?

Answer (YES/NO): NO